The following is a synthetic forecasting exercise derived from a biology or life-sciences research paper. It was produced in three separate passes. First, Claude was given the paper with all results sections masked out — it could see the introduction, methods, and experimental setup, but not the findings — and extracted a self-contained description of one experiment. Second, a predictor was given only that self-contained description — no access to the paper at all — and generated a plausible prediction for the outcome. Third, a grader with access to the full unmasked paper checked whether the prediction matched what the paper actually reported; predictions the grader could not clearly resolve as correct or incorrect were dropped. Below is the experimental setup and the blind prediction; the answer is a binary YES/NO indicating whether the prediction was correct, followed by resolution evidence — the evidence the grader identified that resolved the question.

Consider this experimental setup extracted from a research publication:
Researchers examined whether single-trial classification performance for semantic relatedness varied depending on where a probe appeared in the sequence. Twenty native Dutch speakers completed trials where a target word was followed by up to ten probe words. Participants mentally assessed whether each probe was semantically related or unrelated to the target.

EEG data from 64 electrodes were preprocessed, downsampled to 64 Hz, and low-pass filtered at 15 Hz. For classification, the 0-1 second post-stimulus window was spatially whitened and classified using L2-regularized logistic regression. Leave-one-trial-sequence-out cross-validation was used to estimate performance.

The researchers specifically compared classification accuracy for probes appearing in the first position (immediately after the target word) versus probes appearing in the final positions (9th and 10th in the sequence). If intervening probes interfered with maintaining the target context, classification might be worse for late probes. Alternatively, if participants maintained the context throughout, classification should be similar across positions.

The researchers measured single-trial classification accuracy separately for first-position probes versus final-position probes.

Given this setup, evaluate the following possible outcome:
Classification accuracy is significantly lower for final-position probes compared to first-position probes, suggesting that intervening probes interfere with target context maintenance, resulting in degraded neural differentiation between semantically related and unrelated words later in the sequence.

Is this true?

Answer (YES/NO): NO